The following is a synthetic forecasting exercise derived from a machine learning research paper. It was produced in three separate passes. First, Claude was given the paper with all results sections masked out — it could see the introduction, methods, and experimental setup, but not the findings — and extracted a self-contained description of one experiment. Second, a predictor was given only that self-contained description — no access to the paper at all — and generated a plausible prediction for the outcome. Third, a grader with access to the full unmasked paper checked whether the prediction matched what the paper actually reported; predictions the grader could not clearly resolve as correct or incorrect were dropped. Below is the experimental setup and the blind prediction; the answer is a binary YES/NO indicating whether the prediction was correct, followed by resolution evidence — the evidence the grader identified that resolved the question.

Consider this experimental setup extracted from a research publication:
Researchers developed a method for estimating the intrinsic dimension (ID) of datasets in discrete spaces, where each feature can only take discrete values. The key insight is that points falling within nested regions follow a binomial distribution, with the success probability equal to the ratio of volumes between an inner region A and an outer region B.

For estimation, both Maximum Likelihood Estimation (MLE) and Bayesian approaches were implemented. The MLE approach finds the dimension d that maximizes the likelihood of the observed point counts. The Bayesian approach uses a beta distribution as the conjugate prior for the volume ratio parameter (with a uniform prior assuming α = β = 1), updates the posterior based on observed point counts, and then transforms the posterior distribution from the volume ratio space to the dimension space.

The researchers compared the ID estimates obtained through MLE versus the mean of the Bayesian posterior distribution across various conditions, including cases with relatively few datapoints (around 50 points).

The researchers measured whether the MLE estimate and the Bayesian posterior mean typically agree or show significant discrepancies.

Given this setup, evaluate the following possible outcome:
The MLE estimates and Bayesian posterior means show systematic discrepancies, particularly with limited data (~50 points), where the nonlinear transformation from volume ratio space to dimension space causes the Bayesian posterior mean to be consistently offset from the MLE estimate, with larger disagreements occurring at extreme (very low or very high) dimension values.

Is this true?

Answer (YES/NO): NO